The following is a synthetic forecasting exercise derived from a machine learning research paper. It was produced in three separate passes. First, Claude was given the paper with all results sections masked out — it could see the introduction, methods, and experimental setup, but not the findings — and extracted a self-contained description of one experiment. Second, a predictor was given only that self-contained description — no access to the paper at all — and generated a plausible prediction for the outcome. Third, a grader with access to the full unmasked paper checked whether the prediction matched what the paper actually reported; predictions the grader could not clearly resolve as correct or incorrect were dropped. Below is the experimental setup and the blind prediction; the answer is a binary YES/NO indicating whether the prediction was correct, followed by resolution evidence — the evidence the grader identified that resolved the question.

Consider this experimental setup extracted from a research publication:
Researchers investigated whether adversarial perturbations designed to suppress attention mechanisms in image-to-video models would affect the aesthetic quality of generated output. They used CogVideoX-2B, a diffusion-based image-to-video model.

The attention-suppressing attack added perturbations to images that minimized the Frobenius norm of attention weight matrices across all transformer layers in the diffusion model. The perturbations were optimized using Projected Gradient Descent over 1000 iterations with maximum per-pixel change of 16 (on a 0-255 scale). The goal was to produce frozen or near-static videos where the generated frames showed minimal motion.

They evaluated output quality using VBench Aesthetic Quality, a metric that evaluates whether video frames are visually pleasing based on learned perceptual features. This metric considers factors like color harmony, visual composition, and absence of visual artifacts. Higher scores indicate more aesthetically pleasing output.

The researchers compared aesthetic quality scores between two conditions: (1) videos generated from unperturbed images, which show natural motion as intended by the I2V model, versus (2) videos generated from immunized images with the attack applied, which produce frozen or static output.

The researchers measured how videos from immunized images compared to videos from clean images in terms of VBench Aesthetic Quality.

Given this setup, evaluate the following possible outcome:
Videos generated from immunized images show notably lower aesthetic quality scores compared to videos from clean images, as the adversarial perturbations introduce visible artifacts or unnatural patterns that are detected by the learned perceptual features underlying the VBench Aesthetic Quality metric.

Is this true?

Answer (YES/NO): NO